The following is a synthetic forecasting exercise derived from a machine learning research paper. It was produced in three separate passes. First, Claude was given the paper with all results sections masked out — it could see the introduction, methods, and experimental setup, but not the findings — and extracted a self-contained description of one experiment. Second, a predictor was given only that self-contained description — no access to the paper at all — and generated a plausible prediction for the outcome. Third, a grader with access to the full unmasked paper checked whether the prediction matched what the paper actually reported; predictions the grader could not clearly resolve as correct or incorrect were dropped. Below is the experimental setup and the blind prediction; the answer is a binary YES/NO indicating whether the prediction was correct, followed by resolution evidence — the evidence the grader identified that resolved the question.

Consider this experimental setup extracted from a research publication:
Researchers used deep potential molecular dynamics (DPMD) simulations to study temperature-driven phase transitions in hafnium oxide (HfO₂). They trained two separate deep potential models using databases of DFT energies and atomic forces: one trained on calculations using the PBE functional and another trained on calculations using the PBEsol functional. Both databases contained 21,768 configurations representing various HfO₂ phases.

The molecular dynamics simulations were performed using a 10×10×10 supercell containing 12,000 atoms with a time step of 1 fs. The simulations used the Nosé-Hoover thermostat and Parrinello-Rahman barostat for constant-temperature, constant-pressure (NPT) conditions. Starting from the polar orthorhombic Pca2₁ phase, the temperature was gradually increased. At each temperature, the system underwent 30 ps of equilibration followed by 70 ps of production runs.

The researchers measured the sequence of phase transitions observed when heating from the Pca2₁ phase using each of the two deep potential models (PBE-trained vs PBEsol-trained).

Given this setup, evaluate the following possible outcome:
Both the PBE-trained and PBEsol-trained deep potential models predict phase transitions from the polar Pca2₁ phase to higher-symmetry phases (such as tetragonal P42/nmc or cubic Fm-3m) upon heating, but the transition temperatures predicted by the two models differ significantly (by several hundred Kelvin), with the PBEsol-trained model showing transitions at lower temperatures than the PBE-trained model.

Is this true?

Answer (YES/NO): NO